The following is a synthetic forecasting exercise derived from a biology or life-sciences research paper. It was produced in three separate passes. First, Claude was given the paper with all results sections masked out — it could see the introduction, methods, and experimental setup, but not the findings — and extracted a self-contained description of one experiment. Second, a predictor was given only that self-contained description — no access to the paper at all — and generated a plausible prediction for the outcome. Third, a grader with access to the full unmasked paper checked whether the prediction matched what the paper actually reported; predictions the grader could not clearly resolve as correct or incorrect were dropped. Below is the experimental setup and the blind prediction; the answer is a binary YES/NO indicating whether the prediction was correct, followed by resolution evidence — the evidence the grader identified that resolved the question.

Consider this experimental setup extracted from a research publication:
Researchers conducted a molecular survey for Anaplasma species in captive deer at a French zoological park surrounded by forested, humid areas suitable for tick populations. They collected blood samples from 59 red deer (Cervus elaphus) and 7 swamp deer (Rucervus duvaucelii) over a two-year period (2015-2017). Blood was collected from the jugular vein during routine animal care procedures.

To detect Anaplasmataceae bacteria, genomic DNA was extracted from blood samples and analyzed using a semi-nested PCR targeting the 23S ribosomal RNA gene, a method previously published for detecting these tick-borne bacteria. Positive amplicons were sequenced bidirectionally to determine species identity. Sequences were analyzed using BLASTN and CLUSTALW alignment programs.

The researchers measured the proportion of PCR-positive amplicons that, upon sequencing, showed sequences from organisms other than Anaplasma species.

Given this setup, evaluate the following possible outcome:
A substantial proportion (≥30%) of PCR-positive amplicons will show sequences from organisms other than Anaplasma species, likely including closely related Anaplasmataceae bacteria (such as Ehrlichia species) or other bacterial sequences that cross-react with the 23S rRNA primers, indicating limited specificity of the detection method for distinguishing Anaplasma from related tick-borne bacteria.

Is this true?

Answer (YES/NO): NO